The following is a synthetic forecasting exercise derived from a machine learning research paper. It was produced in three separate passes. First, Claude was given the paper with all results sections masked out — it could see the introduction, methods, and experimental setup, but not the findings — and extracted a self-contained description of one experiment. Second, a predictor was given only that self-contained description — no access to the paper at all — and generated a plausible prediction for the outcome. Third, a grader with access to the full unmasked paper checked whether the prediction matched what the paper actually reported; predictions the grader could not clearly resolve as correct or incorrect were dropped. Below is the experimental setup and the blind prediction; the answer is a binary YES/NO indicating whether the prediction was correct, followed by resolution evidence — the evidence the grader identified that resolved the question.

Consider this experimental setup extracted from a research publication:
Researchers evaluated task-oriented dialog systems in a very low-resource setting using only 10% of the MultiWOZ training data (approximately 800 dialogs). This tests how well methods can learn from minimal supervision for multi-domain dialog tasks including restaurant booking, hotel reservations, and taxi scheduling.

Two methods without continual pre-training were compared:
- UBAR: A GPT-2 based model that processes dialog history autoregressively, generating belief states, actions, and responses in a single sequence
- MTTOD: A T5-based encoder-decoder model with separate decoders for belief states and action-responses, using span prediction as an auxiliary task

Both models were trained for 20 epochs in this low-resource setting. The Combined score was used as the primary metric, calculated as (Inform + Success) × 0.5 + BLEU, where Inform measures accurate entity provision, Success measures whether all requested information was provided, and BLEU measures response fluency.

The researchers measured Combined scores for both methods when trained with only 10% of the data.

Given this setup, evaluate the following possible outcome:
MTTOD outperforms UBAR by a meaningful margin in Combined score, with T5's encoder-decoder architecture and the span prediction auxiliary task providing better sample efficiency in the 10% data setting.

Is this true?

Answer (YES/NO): YES